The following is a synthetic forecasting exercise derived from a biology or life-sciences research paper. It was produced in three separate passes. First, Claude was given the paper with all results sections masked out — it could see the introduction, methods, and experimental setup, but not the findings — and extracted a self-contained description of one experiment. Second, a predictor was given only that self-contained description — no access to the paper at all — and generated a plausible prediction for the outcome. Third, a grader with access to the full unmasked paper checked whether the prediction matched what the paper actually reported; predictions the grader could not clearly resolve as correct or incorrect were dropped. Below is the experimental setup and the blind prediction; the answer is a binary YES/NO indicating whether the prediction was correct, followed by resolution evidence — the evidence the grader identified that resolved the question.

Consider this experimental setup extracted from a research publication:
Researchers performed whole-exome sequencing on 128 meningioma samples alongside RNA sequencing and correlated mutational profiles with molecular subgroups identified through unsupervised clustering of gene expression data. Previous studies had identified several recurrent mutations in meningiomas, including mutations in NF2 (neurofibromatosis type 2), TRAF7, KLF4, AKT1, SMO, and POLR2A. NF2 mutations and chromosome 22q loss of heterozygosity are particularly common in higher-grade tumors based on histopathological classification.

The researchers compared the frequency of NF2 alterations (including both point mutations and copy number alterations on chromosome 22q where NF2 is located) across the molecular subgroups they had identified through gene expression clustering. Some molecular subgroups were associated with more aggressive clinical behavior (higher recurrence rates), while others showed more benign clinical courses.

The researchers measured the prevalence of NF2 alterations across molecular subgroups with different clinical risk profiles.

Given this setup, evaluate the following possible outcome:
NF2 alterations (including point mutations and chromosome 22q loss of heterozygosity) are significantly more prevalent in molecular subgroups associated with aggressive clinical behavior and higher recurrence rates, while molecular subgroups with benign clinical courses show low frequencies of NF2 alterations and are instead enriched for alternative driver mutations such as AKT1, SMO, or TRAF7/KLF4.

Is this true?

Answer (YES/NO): NO